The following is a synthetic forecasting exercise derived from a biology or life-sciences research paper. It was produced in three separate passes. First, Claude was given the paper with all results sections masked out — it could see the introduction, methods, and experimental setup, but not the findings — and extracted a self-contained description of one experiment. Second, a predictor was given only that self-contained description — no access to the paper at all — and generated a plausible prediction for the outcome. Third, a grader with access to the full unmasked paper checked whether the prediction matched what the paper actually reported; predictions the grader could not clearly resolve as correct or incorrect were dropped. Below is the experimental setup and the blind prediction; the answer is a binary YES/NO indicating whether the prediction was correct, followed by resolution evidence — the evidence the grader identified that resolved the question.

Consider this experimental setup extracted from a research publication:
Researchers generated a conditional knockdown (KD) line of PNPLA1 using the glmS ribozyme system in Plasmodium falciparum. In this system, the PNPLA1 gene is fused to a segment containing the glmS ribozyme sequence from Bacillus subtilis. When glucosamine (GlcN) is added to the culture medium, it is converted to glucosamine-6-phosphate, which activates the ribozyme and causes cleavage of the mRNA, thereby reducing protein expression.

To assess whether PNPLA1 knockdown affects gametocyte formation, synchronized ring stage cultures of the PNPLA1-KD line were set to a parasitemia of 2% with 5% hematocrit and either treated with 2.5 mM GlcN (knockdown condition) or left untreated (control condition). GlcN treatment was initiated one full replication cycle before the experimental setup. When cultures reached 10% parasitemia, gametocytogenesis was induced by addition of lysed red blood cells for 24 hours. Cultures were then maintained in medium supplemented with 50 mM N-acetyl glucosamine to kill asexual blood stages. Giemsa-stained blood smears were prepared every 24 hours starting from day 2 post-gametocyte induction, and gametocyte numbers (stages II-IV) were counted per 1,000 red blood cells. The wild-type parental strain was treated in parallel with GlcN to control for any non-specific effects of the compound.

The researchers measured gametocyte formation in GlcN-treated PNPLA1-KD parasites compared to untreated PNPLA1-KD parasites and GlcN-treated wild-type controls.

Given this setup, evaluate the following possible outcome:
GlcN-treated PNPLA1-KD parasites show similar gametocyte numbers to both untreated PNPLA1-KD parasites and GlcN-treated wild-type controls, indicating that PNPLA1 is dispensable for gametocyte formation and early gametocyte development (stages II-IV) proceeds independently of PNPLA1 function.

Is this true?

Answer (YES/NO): NO